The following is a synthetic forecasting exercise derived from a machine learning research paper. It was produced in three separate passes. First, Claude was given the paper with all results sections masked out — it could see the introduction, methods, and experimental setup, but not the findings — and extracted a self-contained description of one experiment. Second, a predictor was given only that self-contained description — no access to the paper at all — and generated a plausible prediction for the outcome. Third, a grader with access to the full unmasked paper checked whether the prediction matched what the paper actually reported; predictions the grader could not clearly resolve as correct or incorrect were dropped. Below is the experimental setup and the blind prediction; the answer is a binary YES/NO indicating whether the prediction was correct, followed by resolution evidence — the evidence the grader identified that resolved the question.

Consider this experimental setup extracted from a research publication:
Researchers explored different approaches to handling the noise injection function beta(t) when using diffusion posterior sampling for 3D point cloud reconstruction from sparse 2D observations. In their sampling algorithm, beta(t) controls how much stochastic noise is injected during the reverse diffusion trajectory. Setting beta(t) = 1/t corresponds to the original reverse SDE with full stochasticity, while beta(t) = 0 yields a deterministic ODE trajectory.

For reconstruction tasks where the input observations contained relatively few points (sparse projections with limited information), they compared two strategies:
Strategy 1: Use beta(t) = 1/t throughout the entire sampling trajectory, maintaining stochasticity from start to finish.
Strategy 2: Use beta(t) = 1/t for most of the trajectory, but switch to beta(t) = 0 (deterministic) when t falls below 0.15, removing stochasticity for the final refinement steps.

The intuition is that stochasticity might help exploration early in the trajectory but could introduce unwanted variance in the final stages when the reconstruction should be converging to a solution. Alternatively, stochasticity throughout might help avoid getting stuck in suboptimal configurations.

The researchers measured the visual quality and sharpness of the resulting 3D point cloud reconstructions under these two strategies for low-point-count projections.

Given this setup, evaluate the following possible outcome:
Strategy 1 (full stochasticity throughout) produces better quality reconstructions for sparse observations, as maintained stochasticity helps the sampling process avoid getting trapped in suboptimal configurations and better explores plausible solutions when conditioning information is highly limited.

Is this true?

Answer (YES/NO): NO